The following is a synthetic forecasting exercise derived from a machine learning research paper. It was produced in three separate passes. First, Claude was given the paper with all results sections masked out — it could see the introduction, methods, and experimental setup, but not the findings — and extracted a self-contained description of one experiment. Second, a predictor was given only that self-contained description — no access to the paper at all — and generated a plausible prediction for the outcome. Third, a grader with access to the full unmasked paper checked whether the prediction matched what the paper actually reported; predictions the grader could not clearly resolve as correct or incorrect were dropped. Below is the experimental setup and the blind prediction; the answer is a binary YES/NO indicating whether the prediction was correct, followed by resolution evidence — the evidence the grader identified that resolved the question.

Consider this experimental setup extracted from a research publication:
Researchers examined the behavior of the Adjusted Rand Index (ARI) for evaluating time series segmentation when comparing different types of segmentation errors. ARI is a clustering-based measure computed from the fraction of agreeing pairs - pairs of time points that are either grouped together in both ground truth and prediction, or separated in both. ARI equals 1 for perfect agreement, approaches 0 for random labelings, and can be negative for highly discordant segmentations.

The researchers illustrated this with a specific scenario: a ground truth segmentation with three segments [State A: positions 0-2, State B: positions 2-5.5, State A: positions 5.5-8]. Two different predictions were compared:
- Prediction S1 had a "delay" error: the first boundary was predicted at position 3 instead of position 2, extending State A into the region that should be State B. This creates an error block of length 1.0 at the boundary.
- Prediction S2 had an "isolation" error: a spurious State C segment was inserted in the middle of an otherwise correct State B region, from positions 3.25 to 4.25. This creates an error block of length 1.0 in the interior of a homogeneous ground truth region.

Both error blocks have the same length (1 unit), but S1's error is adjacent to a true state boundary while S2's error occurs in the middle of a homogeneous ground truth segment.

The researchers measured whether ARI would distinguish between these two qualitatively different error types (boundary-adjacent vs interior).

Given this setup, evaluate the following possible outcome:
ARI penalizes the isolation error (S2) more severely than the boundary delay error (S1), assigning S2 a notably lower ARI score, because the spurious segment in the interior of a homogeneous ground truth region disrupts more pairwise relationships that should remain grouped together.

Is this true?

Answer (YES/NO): NO